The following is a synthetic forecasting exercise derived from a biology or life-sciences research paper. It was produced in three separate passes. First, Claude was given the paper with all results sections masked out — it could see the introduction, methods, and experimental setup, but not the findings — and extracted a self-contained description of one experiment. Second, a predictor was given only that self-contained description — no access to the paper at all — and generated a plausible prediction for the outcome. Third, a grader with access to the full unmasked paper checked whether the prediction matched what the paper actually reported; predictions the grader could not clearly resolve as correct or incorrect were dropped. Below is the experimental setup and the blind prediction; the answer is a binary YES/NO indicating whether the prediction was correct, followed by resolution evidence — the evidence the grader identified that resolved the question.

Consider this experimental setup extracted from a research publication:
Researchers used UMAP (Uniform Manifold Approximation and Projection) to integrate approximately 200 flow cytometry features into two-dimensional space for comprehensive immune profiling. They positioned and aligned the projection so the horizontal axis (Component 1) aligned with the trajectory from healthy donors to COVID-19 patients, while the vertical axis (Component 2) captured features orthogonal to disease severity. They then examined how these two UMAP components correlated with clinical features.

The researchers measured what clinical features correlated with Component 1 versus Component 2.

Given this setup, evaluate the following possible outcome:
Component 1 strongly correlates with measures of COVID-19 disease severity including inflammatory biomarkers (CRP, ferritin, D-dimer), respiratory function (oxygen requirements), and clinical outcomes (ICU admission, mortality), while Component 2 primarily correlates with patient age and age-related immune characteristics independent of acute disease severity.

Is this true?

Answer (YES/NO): NO